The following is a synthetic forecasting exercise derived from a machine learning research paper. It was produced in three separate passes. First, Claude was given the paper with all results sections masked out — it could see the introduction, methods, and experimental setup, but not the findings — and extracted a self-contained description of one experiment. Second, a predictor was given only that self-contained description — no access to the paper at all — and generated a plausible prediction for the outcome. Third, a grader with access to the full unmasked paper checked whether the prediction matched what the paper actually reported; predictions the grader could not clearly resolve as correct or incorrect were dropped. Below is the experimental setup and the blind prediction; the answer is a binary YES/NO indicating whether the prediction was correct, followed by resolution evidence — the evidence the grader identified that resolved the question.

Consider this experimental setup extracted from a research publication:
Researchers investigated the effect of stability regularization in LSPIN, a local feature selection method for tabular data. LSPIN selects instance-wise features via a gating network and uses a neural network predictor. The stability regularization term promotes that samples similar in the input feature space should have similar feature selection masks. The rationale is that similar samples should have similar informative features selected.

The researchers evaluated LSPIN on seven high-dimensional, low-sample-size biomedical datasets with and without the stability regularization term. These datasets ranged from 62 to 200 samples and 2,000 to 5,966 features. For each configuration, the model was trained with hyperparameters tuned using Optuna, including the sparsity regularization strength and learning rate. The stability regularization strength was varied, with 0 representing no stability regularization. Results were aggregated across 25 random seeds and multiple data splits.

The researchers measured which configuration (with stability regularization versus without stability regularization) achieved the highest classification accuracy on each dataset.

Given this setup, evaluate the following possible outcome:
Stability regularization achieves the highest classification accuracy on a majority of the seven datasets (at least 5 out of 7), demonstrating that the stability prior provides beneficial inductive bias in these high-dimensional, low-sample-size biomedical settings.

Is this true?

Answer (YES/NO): NO